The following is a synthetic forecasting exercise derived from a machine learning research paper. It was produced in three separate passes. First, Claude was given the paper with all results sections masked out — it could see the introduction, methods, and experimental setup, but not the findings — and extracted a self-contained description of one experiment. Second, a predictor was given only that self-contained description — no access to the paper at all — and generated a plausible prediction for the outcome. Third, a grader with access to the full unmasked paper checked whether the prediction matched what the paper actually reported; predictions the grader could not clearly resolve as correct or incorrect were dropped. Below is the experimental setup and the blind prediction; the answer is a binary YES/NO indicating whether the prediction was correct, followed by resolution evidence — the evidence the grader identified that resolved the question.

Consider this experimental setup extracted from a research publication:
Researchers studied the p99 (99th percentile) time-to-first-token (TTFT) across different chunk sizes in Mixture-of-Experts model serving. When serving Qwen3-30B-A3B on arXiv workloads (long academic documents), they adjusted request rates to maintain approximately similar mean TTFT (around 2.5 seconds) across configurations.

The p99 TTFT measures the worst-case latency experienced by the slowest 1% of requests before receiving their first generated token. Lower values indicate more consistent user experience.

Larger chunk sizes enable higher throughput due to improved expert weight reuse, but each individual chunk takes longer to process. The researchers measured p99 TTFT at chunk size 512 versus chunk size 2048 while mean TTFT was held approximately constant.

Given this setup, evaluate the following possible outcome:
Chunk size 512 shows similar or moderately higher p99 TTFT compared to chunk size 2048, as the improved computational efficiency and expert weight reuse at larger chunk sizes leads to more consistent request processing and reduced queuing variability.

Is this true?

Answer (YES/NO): YES